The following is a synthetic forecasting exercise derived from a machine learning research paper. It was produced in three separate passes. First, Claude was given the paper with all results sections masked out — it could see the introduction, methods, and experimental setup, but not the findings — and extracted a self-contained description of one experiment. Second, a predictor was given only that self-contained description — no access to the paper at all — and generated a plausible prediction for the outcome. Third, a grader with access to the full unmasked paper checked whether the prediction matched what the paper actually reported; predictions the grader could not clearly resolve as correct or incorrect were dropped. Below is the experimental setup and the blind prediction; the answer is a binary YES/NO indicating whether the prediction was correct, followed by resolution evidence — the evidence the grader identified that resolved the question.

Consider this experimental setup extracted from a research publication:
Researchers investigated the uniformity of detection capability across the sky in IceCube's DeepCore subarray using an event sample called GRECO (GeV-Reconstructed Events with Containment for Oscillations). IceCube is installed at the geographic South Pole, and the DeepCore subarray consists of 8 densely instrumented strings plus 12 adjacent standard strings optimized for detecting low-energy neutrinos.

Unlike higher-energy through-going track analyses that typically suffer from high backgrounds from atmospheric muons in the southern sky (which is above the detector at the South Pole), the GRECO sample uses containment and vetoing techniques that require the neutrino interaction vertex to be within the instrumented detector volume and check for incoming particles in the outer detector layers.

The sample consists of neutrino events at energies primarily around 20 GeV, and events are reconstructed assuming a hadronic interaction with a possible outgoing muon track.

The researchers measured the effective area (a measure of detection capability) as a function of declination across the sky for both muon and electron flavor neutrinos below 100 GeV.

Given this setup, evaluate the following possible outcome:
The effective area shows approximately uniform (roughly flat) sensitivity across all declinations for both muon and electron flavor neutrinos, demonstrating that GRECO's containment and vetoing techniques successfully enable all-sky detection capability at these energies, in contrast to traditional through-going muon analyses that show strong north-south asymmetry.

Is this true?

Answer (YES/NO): YES